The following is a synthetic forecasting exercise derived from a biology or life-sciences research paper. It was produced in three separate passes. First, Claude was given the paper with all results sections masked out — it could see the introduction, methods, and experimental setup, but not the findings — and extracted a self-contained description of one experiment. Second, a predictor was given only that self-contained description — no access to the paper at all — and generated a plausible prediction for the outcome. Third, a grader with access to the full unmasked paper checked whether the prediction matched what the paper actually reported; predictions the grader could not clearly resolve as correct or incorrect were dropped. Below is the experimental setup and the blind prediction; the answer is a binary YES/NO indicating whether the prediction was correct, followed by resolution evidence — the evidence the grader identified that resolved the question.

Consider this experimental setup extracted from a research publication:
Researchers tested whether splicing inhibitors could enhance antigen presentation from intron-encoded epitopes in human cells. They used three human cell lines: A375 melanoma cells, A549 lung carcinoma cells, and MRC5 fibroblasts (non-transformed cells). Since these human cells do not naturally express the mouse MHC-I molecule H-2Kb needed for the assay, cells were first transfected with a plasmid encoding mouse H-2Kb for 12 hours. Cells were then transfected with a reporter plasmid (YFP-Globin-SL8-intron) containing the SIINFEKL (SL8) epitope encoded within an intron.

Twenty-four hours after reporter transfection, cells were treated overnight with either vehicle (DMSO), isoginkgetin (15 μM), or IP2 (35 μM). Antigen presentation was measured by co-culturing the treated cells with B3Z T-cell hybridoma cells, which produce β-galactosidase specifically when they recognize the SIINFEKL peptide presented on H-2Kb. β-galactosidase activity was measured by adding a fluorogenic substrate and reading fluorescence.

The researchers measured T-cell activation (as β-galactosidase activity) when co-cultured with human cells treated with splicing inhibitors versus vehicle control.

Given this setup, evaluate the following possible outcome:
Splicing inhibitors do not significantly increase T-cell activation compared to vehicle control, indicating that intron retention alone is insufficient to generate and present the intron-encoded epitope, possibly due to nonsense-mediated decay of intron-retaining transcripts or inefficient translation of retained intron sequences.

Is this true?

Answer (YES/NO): NO